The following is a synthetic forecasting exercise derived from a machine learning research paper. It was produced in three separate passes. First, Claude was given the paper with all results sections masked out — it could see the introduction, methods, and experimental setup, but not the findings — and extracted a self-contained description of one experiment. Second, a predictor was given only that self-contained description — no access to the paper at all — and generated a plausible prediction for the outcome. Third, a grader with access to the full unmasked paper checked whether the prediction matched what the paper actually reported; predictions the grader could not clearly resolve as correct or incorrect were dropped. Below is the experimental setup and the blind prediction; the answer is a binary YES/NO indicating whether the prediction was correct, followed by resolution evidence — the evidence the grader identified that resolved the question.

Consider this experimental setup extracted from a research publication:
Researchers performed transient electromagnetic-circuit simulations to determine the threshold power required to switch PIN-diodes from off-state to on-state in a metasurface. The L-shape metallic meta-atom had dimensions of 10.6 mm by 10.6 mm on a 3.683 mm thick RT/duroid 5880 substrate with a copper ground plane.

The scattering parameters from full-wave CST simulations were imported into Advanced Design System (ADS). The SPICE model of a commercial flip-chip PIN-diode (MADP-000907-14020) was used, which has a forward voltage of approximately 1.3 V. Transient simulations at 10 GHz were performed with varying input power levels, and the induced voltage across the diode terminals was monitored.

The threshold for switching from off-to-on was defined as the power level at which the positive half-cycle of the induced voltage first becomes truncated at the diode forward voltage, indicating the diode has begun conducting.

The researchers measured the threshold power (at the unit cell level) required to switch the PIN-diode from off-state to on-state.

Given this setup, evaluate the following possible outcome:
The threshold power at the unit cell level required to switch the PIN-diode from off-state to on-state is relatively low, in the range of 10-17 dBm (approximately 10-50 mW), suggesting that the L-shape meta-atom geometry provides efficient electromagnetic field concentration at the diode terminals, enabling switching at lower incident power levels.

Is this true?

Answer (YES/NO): NO